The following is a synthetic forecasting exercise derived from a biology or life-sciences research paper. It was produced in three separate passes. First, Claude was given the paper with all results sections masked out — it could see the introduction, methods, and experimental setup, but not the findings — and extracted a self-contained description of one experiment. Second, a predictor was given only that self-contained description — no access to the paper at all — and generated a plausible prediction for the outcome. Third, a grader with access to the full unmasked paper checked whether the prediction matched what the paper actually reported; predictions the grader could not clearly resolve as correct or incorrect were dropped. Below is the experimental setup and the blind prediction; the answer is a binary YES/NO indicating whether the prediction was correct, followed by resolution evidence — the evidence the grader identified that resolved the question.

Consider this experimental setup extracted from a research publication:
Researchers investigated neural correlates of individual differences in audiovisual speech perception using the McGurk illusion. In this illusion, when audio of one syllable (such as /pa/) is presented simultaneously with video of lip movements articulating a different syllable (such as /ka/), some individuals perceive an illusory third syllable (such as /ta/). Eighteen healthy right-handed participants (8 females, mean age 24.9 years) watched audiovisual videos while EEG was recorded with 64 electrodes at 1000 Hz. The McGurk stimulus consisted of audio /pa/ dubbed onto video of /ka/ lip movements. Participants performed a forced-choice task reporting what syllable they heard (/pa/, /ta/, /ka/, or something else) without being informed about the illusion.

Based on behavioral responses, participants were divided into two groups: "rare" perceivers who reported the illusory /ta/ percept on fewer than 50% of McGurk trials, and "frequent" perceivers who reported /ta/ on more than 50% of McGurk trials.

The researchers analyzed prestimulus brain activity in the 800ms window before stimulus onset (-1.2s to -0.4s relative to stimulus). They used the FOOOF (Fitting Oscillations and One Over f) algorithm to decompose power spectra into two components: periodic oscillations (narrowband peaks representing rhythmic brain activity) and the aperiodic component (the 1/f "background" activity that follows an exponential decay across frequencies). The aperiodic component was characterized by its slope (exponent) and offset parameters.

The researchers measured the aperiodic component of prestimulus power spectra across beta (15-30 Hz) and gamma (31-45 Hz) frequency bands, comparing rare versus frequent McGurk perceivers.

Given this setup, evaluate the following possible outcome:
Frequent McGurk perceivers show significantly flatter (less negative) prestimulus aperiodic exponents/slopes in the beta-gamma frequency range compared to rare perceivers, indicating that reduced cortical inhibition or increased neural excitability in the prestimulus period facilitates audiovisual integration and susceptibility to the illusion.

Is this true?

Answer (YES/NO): NO